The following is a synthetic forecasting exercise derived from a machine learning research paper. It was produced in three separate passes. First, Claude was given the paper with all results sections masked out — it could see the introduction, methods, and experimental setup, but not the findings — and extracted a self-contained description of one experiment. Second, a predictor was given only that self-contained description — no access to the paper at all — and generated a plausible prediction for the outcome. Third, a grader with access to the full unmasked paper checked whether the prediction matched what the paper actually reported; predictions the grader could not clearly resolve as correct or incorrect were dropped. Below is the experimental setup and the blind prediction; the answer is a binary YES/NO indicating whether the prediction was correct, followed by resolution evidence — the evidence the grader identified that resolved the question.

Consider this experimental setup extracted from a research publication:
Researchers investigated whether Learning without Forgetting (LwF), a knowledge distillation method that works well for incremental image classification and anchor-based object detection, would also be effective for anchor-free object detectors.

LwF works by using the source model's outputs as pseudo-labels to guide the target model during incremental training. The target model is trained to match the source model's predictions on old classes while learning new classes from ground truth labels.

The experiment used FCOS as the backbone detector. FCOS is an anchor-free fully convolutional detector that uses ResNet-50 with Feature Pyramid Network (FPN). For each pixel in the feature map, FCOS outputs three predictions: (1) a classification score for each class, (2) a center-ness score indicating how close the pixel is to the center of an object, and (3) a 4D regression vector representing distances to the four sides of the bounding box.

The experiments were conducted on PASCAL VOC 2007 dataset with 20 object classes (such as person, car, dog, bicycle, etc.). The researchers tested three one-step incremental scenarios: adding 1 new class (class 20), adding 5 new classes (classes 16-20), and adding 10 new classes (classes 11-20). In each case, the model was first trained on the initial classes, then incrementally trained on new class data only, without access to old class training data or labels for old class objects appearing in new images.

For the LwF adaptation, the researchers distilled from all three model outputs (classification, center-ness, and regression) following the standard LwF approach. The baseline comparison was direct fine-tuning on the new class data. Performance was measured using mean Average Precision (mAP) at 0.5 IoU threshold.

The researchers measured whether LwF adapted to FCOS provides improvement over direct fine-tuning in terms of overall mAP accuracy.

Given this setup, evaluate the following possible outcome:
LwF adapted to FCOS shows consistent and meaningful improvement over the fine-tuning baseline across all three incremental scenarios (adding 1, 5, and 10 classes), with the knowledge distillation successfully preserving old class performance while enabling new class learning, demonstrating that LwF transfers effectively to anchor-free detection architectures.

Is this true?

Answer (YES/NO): NO